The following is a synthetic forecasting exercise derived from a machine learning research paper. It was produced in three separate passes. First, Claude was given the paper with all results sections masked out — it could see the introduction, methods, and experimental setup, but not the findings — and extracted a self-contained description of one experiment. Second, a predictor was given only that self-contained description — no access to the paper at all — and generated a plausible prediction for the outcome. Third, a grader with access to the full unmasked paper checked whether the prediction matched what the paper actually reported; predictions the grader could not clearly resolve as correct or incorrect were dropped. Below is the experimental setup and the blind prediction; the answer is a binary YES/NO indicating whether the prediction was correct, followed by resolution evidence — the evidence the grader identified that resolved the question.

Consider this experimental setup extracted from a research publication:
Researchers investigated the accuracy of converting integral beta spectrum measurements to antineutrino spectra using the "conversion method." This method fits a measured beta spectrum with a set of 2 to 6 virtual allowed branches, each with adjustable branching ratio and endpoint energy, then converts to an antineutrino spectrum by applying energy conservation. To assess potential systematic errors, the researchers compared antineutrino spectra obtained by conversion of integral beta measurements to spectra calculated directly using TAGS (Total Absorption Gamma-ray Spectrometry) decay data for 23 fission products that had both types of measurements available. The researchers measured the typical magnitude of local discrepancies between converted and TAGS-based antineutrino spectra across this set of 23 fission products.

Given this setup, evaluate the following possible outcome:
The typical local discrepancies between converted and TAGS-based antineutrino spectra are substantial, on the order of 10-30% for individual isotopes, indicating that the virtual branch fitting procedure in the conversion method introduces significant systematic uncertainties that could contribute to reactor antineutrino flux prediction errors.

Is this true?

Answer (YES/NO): NO